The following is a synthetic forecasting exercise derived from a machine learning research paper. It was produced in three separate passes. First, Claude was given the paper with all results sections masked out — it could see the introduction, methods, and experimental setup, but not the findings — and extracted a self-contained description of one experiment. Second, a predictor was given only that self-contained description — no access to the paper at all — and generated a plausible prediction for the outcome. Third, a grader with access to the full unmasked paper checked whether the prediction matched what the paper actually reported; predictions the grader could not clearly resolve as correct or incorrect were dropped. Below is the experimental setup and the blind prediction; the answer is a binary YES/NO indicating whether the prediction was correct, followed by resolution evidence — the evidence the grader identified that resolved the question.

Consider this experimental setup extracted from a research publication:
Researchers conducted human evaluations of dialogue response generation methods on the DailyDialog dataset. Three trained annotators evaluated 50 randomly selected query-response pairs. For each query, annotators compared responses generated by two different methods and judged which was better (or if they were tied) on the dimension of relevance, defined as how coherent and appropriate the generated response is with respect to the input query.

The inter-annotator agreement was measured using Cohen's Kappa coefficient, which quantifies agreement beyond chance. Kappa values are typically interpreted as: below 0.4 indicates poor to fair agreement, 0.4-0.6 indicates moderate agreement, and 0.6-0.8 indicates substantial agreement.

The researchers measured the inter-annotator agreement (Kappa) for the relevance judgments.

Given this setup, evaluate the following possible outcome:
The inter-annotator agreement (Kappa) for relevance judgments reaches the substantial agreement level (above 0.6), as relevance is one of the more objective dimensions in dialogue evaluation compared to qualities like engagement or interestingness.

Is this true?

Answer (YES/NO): NO